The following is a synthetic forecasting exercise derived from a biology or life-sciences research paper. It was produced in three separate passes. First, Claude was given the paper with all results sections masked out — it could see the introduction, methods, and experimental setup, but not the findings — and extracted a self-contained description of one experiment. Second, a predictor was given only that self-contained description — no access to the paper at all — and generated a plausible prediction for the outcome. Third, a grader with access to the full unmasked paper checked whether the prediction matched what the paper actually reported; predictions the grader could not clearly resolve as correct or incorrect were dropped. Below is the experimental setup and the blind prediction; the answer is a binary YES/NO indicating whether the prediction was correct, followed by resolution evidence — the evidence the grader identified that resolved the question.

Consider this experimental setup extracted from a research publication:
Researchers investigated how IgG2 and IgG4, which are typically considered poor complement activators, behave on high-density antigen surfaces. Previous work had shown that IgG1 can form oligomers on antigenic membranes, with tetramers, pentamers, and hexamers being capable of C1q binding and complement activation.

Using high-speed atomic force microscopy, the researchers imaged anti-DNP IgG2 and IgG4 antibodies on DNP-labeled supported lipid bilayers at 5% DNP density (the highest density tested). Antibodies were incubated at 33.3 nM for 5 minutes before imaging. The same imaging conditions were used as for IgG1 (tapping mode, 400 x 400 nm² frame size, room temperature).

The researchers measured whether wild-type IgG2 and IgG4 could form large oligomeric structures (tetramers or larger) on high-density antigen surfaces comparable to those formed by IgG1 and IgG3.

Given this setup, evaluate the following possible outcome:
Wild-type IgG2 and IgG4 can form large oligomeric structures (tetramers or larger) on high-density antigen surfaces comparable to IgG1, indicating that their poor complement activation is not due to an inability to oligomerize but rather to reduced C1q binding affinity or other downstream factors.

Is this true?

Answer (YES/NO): NO